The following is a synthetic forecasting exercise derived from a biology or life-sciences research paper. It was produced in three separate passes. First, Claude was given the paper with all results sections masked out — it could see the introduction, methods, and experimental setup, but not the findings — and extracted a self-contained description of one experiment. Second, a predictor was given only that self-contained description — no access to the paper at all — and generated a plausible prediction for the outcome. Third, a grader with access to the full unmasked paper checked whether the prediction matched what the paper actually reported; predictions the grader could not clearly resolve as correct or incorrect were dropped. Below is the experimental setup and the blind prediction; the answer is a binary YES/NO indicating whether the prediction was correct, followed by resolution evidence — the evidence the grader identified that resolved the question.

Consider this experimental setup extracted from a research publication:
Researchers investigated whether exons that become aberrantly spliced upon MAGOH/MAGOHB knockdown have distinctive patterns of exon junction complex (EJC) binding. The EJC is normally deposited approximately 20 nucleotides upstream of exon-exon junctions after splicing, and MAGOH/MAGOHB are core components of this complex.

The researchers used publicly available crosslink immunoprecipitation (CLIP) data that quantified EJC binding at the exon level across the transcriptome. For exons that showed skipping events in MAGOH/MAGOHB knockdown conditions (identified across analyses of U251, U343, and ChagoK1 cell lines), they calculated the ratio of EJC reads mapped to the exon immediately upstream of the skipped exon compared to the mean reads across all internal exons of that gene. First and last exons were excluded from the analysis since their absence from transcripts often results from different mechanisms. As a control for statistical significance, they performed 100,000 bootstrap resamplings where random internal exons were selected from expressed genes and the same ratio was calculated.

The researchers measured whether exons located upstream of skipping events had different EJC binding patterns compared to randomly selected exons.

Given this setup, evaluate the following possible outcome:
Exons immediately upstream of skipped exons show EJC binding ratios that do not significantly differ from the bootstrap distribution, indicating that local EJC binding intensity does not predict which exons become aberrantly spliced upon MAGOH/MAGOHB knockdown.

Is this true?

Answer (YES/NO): NO